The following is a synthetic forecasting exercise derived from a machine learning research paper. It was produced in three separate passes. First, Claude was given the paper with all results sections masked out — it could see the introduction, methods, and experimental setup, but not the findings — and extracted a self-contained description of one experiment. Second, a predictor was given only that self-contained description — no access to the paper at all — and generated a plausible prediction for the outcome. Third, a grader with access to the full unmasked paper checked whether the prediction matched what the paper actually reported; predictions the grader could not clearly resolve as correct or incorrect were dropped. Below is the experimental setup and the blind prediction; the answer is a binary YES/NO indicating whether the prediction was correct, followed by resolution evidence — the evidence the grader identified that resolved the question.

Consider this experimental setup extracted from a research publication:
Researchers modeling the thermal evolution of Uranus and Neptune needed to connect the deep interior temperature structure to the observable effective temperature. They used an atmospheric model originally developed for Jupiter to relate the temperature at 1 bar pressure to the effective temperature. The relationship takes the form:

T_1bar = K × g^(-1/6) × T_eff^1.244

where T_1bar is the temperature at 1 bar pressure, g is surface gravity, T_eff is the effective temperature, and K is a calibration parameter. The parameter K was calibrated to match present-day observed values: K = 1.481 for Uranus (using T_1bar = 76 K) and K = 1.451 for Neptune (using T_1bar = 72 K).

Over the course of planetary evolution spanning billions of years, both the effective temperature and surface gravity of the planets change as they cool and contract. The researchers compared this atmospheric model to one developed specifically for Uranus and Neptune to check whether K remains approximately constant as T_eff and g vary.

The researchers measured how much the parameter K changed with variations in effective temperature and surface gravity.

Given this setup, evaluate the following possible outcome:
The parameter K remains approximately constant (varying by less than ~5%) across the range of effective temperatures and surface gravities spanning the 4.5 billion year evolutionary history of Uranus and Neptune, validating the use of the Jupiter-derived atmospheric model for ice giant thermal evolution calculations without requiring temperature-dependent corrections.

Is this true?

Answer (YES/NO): NO